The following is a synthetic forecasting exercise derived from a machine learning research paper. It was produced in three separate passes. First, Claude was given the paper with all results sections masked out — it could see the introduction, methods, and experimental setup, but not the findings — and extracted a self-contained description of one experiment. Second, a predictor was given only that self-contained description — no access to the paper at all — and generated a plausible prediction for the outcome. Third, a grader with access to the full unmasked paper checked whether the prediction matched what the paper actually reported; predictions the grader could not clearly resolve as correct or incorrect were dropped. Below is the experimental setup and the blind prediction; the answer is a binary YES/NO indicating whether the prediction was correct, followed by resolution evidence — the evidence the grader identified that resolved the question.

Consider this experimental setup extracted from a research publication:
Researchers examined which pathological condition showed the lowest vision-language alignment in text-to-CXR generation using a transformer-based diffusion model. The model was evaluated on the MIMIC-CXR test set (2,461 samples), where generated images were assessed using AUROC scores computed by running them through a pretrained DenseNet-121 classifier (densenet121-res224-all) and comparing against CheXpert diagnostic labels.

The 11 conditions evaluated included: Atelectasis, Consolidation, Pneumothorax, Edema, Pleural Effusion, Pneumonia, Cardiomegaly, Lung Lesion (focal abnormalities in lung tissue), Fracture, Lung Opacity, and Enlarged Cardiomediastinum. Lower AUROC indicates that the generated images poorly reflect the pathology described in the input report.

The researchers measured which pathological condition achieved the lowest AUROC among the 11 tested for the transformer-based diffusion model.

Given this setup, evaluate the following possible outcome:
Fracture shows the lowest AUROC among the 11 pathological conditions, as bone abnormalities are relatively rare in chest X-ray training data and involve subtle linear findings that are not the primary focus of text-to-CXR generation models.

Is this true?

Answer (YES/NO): YES